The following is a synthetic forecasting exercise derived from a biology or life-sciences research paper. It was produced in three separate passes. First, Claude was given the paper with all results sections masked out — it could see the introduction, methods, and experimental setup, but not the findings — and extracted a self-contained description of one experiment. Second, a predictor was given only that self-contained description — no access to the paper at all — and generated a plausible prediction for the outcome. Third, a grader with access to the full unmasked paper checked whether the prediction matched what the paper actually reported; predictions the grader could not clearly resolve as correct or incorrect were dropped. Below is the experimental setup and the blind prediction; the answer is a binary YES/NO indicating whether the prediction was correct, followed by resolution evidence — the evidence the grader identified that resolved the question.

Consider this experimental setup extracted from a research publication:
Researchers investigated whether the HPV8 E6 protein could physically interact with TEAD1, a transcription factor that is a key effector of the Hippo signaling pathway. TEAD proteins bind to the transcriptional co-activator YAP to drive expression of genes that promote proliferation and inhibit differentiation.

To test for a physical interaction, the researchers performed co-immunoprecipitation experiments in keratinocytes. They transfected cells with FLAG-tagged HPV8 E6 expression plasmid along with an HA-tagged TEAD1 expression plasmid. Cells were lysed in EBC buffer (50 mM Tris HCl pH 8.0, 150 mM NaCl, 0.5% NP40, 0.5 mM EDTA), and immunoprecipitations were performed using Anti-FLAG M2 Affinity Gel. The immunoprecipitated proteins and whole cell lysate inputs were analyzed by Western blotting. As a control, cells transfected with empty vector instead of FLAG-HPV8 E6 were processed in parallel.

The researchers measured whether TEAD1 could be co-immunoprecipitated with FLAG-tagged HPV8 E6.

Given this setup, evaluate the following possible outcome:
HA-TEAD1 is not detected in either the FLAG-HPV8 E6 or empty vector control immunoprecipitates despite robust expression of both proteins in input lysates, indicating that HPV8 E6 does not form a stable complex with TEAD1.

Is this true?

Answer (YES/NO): NO